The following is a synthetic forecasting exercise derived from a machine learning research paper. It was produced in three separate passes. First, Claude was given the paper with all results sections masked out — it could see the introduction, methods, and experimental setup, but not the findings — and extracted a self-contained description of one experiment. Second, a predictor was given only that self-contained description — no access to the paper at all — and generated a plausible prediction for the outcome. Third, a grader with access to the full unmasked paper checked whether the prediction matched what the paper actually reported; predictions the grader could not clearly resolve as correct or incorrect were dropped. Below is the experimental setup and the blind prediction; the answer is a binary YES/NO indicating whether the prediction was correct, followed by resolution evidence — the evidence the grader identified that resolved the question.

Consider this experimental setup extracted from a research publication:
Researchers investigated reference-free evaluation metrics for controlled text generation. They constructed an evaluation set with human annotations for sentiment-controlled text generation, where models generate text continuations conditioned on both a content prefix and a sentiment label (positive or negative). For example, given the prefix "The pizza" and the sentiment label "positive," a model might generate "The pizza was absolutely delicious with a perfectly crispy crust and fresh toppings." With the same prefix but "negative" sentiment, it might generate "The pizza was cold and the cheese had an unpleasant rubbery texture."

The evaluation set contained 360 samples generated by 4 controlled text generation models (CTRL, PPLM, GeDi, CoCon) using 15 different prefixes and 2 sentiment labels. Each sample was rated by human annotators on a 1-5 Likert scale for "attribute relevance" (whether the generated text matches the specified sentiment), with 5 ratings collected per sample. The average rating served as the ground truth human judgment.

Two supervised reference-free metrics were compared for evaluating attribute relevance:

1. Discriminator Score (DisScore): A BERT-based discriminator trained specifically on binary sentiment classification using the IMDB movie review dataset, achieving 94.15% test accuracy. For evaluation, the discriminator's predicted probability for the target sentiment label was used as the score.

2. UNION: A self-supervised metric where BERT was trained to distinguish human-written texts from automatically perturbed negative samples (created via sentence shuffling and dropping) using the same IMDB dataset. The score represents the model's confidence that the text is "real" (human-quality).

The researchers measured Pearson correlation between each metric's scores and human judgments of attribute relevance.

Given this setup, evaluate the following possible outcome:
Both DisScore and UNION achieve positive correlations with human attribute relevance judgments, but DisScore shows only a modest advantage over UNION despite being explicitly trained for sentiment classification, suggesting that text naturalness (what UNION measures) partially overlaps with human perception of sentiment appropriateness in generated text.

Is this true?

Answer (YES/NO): NO